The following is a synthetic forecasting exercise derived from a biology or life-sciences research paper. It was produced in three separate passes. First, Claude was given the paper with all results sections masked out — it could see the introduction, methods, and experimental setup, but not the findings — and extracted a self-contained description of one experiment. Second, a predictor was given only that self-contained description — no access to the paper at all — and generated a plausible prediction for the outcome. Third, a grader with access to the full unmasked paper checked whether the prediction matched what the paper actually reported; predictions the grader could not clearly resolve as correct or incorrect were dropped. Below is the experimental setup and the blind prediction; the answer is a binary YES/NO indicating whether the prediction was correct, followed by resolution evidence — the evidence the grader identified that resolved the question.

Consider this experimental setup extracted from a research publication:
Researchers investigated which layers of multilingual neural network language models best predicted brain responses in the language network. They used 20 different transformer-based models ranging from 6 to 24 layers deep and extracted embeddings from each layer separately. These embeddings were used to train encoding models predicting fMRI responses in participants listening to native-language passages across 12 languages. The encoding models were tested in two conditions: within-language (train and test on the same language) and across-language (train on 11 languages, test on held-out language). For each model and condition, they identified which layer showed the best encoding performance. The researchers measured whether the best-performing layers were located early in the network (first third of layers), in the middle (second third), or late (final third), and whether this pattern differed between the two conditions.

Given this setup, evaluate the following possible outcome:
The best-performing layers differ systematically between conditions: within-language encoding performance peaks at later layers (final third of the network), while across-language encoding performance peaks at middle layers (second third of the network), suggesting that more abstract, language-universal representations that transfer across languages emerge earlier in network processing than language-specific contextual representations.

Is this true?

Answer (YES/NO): NO